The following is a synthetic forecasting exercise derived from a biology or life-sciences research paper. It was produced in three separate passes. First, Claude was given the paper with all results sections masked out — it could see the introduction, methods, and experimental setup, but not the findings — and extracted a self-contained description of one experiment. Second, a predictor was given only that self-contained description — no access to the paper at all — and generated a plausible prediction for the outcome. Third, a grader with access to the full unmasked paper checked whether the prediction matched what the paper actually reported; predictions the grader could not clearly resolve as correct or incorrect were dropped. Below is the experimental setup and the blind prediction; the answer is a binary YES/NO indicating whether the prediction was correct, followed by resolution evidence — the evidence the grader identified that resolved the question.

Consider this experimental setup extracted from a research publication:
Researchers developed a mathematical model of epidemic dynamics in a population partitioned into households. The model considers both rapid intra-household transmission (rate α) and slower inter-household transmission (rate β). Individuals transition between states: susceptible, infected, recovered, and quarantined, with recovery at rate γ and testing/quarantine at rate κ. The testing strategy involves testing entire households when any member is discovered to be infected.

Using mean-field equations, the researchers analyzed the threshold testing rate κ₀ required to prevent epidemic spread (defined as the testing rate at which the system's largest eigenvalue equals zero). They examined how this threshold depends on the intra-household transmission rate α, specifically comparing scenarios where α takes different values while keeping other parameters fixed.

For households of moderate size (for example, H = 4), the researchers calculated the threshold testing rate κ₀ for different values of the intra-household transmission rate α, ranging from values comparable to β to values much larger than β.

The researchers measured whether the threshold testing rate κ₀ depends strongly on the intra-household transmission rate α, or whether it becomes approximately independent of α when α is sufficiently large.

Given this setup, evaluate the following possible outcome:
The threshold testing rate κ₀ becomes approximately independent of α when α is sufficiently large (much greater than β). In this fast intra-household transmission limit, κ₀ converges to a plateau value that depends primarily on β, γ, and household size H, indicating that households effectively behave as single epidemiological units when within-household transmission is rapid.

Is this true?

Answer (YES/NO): YES